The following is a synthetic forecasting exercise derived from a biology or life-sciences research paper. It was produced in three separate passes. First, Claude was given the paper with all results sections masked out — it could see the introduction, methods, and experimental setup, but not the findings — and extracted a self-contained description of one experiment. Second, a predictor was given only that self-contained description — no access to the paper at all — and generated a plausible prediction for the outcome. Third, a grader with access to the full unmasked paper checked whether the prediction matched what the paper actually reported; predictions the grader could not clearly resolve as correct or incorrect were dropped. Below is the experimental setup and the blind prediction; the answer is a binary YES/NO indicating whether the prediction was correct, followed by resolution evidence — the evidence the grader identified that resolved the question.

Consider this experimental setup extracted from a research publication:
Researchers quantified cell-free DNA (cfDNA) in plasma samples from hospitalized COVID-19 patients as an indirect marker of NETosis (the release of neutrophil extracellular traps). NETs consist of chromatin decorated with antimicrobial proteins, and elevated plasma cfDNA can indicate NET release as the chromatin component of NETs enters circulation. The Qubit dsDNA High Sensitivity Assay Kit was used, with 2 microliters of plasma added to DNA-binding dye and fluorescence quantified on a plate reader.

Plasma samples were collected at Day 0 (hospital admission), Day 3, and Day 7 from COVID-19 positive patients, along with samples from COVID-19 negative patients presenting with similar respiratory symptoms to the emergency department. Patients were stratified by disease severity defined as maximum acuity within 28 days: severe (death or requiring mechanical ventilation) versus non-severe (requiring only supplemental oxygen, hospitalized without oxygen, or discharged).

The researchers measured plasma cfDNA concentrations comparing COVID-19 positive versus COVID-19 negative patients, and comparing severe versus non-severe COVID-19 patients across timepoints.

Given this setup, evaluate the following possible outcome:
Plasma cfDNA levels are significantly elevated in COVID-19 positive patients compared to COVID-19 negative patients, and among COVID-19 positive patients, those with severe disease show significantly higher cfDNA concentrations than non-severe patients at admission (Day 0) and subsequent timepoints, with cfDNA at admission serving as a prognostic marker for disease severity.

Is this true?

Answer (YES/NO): YES